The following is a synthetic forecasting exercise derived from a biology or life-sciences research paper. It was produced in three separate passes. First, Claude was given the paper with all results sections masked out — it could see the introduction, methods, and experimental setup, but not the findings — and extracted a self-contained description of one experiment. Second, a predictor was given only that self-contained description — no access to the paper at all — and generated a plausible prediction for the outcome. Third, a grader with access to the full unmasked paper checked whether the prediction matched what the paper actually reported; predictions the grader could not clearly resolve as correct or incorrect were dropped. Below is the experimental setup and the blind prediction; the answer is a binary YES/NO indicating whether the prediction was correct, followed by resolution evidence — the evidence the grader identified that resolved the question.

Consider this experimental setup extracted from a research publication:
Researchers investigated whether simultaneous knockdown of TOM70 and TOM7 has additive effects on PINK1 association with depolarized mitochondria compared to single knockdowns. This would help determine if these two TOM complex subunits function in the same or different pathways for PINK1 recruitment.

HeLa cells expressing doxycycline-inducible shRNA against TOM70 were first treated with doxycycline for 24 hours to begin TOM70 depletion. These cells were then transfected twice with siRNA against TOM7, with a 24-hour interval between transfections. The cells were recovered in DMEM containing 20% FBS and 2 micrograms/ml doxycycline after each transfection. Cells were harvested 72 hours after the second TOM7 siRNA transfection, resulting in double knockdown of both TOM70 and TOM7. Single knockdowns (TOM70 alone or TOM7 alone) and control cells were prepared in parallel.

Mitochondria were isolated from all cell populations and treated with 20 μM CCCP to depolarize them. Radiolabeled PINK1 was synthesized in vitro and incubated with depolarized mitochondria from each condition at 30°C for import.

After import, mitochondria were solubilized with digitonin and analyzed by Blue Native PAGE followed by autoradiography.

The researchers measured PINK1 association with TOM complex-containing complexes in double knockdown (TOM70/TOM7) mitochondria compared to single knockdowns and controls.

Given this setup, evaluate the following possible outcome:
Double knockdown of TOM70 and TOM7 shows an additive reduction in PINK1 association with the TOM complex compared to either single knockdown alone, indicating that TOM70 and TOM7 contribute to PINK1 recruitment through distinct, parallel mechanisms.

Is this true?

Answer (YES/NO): NO